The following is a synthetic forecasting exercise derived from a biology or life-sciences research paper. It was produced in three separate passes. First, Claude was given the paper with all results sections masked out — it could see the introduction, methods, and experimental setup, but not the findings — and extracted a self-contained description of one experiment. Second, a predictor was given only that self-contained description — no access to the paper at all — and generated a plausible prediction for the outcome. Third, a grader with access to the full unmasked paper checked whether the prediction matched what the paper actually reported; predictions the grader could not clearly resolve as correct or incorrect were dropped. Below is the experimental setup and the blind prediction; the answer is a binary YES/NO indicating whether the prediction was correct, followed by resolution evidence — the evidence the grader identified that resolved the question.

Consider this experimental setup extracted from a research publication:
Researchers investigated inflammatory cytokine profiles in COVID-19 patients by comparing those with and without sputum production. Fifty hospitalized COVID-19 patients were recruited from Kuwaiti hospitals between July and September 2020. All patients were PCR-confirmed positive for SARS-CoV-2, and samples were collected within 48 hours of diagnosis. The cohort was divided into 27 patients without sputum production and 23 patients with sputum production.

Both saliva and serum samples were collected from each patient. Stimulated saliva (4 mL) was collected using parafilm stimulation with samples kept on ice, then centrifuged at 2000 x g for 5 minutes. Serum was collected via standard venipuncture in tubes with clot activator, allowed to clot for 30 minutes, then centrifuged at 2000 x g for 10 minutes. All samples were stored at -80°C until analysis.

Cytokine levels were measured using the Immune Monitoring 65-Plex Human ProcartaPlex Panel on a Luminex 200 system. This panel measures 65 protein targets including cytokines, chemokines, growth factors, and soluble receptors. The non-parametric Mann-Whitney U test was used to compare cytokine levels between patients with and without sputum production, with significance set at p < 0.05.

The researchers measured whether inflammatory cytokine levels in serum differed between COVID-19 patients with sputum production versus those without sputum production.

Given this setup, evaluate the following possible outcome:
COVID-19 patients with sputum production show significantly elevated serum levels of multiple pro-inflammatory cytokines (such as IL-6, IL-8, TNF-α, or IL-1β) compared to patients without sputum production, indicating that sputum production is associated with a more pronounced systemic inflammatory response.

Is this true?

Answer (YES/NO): NO